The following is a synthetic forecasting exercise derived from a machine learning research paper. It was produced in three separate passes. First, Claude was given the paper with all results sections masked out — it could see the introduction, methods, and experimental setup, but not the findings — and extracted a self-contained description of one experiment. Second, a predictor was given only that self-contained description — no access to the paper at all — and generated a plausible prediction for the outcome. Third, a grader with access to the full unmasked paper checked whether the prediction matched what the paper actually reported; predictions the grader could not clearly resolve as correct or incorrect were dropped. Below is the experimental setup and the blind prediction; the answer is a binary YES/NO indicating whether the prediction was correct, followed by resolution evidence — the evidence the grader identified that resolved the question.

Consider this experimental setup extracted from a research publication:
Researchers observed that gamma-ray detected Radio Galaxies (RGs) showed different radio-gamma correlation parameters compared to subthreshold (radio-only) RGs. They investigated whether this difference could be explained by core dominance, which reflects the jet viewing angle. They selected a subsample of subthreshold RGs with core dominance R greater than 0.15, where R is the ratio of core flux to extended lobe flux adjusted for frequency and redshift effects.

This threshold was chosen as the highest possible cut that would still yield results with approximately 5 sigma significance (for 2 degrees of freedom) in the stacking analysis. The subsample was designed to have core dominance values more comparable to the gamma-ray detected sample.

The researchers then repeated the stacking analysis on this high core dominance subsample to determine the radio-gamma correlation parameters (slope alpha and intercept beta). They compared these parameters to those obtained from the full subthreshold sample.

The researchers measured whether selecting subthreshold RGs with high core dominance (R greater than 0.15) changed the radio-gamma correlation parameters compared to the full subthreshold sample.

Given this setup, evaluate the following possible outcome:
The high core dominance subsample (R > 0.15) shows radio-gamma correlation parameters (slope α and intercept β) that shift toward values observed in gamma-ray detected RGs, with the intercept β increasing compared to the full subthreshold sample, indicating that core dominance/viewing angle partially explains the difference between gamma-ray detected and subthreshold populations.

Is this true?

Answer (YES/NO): NO